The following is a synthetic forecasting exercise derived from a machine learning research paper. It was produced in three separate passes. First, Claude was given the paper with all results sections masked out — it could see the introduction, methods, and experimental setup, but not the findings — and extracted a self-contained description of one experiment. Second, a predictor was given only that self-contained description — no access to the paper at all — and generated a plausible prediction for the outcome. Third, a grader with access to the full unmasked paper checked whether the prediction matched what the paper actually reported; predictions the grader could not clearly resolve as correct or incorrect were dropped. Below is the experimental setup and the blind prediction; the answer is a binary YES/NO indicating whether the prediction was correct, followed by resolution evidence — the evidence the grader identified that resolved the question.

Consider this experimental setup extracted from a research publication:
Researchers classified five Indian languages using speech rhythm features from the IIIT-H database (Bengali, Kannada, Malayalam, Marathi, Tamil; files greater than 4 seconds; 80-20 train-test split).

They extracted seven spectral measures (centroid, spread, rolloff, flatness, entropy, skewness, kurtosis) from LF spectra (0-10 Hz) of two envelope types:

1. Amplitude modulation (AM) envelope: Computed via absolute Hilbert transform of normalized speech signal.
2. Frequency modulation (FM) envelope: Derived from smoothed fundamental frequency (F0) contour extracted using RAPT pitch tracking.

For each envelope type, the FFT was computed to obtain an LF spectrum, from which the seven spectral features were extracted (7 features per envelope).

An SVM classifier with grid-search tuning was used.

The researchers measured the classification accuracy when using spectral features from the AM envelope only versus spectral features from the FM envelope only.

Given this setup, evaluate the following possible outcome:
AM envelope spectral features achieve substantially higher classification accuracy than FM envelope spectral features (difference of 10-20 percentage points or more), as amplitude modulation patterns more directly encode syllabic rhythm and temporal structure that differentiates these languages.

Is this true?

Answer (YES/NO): NO